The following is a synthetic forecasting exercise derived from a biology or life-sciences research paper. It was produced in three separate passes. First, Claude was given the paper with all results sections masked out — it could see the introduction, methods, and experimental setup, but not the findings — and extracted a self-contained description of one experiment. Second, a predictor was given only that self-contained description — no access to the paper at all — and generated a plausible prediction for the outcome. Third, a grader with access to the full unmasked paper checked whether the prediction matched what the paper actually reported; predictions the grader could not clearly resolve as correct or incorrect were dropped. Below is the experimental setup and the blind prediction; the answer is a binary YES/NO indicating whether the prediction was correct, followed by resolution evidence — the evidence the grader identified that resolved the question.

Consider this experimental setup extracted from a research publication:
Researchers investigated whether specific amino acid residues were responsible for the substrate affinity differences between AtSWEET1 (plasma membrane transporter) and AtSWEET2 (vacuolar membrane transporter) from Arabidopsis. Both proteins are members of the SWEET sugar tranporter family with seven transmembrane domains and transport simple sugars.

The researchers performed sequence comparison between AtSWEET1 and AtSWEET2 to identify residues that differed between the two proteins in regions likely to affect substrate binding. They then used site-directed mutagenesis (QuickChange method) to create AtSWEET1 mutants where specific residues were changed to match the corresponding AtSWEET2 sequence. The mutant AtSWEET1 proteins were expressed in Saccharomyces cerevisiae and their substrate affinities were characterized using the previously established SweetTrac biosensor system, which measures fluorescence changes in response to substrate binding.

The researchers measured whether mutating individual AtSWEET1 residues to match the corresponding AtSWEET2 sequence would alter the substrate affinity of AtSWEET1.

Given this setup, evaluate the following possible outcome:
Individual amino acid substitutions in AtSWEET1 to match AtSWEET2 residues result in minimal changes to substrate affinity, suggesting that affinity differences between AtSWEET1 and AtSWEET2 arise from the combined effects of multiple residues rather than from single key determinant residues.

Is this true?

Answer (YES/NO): NO